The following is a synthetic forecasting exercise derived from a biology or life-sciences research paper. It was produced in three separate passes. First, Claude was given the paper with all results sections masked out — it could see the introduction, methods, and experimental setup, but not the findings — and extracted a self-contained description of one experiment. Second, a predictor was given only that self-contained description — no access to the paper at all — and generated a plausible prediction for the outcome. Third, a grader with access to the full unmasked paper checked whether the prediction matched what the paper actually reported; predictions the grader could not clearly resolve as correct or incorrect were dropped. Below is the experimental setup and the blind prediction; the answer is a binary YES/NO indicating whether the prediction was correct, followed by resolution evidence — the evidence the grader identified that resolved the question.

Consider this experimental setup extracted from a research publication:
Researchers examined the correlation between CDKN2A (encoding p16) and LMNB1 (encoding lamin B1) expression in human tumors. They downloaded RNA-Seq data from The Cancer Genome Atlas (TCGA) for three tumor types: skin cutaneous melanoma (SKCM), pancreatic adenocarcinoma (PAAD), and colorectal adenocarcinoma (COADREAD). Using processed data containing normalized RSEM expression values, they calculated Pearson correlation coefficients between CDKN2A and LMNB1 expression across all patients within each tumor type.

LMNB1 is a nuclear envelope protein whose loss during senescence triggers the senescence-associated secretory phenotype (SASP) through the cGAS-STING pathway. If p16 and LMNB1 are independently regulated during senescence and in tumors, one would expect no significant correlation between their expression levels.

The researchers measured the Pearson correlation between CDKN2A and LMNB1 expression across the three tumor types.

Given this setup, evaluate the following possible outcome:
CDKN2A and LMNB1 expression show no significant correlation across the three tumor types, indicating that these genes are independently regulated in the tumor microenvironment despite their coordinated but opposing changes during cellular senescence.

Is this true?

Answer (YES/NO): YES